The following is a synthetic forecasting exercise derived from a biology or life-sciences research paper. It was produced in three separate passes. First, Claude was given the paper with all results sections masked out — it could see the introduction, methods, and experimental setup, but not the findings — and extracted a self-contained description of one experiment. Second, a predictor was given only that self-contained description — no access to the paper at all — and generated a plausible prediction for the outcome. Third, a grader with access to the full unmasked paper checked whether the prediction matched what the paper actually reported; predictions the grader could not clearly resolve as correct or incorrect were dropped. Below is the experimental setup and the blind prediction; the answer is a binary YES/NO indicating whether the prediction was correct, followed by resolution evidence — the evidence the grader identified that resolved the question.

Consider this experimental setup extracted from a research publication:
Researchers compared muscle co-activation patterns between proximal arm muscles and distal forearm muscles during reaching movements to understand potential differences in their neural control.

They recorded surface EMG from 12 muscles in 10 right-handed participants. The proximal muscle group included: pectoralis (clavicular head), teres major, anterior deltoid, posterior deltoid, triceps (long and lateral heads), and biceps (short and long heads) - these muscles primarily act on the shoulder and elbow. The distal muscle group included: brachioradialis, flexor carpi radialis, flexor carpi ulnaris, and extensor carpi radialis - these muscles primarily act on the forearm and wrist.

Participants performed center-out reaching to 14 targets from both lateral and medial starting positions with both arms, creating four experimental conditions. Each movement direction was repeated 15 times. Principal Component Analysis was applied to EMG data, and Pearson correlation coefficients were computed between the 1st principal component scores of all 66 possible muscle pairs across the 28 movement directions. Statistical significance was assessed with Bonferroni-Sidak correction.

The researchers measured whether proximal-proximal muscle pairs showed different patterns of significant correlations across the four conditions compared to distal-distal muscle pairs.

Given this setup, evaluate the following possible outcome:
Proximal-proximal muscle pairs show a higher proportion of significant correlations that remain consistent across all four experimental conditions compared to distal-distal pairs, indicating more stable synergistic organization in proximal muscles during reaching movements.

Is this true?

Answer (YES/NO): NO